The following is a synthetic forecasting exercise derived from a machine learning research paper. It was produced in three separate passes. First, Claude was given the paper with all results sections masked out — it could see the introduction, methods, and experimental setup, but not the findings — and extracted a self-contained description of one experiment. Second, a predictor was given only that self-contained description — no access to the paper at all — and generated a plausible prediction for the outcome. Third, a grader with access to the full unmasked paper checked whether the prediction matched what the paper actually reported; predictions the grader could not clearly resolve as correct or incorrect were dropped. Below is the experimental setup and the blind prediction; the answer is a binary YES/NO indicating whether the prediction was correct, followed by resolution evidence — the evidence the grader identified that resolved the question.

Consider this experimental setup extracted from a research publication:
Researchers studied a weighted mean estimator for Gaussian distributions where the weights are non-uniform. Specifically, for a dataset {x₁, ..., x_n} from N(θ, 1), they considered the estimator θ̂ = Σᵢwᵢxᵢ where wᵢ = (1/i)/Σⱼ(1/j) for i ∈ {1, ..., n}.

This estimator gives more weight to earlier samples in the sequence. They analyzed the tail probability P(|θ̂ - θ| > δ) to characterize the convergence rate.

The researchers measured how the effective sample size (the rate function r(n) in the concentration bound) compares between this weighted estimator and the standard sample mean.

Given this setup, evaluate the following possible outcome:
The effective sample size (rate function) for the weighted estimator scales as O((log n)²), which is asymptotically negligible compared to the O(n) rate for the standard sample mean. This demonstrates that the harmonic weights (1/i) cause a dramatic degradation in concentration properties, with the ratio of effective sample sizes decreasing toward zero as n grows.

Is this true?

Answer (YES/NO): YES